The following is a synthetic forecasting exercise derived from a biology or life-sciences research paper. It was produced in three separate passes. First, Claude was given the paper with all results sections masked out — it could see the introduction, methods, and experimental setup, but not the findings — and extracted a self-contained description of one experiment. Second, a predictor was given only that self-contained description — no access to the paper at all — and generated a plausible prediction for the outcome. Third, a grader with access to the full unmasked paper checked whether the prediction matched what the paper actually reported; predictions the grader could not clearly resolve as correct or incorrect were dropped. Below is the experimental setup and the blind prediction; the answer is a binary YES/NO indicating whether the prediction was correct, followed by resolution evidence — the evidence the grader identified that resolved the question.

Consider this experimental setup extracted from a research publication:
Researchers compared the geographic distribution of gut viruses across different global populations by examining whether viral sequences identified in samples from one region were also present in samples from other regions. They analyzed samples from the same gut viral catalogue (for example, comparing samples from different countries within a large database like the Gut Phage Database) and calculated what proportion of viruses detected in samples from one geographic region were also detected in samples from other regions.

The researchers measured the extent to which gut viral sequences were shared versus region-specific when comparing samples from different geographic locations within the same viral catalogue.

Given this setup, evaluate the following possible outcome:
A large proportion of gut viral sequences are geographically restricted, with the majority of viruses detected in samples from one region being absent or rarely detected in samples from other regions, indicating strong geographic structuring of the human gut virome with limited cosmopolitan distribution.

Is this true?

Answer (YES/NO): YES